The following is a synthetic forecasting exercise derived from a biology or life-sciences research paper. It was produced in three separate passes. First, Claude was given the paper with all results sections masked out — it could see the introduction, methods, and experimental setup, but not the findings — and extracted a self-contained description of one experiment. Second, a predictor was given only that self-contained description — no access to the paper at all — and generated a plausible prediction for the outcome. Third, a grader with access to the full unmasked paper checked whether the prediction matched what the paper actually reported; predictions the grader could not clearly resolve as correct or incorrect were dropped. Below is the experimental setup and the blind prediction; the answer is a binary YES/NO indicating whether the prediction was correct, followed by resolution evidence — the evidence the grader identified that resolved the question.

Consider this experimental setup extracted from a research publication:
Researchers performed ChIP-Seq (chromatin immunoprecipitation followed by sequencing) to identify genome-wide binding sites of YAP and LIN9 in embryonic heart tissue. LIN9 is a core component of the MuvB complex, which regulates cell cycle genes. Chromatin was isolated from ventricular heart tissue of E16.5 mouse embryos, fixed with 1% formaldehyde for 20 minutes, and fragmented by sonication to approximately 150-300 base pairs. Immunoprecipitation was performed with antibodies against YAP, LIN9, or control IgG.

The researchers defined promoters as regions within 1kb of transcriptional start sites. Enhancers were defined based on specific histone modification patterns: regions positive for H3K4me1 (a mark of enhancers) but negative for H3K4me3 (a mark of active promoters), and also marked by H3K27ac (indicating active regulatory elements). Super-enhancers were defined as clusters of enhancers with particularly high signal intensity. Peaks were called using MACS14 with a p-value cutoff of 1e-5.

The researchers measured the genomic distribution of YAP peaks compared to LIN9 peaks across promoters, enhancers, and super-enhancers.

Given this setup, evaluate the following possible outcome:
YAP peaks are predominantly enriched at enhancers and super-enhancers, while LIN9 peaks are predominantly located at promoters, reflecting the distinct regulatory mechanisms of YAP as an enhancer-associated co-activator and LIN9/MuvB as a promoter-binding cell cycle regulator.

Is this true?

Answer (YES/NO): YES